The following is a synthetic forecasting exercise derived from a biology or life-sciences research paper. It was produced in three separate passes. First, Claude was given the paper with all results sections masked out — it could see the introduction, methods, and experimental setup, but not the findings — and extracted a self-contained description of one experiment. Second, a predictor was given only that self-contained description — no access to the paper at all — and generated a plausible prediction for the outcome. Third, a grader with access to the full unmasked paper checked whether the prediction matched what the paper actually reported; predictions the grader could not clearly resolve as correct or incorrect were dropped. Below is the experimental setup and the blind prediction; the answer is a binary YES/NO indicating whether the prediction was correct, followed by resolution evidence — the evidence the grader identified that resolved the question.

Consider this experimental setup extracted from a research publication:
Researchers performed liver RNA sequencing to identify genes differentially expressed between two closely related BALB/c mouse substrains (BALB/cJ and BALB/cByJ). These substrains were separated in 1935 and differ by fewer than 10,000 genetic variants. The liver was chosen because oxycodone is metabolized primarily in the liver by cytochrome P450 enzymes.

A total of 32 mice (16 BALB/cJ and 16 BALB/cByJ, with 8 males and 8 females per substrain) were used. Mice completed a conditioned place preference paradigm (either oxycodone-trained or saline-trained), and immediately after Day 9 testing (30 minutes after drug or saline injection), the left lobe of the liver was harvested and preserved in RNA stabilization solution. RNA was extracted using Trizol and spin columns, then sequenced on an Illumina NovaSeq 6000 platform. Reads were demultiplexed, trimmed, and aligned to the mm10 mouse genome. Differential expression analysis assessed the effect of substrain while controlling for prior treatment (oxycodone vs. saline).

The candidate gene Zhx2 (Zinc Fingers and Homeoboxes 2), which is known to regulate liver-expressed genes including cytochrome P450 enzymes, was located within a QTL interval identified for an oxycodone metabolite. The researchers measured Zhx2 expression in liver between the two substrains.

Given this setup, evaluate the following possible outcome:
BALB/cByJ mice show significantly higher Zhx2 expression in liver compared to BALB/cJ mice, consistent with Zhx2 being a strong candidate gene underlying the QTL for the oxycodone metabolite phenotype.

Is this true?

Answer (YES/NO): YES